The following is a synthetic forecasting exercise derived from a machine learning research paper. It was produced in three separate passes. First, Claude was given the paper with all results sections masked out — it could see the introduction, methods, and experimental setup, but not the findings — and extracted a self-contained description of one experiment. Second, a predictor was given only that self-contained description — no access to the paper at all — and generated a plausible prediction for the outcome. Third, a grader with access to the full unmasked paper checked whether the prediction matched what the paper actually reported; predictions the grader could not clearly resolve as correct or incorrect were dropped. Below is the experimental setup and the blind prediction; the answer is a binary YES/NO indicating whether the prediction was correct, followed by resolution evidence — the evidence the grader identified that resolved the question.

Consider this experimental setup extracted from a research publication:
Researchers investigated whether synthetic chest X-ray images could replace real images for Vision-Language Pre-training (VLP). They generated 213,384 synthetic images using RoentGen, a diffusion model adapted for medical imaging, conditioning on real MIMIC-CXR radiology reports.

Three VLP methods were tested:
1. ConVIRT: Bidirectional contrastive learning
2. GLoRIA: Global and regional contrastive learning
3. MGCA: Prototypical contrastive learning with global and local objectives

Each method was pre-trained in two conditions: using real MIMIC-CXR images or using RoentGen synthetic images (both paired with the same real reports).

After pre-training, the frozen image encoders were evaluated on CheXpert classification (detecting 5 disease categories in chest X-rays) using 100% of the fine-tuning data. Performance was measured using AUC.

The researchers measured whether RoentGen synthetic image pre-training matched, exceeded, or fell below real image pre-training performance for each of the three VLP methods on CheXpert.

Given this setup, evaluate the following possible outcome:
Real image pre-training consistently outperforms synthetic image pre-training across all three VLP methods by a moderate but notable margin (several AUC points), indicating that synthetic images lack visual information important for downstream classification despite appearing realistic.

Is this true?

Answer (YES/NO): NO